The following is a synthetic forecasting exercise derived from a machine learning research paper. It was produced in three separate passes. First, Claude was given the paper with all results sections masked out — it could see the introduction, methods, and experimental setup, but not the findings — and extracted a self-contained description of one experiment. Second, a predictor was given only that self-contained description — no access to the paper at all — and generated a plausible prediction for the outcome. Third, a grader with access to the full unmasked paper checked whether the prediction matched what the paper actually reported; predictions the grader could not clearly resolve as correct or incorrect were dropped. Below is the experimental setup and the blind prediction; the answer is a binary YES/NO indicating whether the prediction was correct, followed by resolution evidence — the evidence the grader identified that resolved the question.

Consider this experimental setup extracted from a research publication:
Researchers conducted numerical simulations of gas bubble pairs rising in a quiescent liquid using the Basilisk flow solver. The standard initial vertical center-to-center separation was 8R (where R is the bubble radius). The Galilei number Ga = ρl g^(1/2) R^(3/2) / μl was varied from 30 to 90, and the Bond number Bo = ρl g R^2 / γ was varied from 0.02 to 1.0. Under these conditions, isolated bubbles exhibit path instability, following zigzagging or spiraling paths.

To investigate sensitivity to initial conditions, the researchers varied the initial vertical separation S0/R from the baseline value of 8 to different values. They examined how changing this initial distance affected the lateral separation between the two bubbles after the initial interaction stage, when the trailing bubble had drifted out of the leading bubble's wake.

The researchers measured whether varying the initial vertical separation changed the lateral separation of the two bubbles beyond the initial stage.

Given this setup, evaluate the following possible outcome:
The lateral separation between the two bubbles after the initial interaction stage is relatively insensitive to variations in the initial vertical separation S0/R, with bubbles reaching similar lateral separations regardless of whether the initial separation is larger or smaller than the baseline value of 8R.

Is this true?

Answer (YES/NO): NO